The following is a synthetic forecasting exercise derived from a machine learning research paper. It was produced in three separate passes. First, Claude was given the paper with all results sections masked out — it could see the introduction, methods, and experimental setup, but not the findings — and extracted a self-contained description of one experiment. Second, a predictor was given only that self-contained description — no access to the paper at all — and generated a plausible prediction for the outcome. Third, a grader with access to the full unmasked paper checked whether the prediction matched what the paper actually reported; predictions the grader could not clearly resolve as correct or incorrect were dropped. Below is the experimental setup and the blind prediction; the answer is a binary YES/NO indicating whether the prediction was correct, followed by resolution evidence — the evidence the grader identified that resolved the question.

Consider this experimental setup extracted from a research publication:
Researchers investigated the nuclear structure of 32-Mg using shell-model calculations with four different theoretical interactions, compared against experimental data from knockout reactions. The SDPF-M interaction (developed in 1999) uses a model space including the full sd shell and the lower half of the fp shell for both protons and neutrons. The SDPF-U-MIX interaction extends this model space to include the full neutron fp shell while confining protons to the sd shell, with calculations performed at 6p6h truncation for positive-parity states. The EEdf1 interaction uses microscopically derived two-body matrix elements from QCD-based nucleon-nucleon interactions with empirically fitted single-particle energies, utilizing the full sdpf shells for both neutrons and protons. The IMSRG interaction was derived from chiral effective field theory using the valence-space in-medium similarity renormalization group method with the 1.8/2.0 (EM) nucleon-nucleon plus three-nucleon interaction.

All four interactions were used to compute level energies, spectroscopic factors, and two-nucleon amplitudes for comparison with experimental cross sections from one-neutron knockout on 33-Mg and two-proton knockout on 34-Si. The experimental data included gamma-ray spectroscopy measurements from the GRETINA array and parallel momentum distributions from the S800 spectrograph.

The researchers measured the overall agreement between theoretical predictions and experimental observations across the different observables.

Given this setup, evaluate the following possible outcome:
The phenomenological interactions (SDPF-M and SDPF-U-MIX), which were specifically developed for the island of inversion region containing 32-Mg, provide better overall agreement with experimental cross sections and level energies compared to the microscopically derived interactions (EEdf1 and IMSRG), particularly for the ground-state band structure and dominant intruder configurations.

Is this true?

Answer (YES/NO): NO